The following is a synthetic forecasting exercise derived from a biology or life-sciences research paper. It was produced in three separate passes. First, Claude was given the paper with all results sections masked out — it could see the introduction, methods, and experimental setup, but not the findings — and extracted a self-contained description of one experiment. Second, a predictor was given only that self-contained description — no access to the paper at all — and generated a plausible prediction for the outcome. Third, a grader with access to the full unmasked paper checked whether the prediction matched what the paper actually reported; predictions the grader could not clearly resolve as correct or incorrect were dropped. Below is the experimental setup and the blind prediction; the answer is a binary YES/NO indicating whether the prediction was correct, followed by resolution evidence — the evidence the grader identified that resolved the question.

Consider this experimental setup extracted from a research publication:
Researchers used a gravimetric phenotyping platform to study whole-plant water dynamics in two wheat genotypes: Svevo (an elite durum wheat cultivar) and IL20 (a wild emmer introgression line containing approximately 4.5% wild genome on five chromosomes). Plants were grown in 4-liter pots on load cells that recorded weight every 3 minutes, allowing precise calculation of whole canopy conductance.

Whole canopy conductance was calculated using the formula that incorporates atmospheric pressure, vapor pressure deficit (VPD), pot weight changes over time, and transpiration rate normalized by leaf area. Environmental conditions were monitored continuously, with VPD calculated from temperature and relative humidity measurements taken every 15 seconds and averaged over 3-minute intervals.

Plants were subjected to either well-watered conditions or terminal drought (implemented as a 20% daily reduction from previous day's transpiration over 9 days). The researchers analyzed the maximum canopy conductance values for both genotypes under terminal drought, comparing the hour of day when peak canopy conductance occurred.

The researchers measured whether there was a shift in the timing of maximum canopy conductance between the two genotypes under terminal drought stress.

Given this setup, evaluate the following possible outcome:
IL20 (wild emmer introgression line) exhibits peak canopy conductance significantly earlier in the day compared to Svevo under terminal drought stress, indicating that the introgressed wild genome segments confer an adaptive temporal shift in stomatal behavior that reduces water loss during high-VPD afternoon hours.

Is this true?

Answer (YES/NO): NO